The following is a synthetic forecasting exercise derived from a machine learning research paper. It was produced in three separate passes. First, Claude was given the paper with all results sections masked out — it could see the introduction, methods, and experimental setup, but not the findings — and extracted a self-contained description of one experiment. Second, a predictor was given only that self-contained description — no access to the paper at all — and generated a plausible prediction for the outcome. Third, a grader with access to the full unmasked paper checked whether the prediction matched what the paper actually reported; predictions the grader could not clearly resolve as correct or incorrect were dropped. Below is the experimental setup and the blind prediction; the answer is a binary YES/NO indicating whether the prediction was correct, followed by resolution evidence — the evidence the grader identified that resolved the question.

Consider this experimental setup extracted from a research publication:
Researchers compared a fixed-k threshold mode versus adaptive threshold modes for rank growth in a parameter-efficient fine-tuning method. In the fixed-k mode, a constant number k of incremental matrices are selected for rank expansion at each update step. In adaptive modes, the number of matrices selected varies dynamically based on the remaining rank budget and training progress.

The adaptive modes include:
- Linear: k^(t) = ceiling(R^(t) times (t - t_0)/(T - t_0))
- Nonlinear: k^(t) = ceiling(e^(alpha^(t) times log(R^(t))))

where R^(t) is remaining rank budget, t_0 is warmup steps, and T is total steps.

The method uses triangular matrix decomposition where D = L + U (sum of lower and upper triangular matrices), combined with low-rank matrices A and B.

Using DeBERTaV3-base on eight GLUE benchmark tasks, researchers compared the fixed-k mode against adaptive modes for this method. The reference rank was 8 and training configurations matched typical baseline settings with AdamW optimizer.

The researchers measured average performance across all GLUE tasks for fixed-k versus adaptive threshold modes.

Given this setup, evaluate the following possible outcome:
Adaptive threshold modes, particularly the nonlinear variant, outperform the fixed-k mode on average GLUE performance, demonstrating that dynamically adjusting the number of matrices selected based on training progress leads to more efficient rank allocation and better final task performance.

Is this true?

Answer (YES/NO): NO